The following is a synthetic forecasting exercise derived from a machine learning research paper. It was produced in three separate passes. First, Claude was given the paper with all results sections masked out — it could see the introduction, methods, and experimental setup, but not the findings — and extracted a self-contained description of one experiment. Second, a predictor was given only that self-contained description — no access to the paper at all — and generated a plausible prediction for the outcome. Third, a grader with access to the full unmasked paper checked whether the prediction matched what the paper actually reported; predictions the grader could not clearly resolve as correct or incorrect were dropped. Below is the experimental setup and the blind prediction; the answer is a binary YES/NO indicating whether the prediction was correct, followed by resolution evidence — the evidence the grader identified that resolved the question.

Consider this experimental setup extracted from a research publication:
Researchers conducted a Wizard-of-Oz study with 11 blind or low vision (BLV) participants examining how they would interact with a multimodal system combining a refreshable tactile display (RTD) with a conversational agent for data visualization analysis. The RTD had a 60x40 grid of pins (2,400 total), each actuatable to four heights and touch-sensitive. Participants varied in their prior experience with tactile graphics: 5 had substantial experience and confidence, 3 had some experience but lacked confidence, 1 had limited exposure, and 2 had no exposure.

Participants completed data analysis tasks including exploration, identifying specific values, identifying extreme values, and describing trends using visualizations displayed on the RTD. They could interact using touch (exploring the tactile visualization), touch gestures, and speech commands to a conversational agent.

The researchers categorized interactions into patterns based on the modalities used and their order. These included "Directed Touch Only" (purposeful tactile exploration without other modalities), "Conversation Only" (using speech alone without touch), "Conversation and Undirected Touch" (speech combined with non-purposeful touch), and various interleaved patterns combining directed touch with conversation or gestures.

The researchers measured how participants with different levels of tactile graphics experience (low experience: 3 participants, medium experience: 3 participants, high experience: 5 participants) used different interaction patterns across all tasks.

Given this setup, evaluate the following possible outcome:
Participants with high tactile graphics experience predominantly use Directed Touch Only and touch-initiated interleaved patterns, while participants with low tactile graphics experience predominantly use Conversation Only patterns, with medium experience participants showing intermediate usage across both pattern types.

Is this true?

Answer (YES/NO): NO